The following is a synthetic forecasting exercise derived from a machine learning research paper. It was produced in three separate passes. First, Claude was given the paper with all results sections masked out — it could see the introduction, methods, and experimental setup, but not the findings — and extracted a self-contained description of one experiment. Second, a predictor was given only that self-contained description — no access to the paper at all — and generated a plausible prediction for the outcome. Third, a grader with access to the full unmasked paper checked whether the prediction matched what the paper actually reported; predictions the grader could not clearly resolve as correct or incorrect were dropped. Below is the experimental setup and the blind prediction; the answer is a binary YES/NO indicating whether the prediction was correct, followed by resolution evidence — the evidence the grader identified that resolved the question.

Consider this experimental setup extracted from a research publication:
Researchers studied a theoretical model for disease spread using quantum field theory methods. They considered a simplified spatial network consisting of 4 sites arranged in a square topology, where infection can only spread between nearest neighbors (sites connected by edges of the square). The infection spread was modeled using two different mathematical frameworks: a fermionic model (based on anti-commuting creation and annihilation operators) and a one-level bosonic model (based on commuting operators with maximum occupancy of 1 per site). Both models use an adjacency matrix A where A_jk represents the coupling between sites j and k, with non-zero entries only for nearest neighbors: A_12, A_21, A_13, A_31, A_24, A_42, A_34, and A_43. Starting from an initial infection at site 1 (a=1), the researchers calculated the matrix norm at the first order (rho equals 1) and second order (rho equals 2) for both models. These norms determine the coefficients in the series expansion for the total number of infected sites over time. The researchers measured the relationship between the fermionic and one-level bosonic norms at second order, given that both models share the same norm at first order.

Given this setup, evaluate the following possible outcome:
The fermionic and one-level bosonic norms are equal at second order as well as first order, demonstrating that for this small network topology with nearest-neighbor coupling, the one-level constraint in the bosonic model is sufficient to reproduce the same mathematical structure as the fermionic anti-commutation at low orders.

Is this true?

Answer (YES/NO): NO